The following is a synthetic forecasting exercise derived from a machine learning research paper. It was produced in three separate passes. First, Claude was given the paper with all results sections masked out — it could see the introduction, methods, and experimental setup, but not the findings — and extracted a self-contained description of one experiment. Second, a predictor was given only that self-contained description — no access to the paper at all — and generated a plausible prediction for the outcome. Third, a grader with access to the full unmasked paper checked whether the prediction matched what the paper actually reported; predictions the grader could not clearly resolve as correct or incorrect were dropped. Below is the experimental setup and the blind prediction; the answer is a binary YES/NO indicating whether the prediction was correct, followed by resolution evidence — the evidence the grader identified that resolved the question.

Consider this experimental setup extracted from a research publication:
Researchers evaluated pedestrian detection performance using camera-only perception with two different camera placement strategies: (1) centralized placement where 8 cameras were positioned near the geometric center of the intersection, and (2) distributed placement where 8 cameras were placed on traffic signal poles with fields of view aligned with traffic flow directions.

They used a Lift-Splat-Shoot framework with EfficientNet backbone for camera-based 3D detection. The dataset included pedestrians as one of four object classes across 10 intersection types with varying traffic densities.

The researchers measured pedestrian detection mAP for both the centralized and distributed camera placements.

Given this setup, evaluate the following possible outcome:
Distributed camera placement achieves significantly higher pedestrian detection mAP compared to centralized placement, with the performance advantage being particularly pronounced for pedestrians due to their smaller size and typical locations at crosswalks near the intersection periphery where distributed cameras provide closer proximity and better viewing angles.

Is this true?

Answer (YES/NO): NO